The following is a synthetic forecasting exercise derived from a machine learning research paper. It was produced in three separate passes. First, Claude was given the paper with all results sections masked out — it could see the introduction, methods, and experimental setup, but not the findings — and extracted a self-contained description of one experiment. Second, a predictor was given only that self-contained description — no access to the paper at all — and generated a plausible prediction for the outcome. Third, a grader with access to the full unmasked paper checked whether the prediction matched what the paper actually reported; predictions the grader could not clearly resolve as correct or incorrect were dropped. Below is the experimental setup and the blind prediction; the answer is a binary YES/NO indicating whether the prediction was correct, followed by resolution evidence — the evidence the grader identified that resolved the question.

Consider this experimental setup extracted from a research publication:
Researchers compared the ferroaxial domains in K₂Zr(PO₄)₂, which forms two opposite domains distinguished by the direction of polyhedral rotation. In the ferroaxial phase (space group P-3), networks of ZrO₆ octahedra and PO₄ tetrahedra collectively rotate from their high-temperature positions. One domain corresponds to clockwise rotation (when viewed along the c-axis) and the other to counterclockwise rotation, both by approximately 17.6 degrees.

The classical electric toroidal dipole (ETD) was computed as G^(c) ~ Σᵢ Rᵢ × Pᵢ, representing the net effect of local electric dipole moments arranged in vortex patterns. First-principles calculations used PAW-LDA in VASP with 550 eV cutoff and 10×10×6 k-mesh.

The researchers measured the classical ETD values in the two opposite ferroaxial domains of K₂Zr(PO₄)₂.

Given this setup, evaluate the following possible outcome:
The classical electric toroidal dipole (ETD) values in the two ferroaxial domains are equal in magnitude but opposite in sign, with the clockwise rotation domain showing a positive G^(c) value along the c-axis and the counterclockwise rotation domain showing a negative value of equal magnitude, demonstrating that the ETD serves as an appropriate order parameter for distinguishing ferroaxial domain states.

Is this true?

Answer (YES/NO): YES